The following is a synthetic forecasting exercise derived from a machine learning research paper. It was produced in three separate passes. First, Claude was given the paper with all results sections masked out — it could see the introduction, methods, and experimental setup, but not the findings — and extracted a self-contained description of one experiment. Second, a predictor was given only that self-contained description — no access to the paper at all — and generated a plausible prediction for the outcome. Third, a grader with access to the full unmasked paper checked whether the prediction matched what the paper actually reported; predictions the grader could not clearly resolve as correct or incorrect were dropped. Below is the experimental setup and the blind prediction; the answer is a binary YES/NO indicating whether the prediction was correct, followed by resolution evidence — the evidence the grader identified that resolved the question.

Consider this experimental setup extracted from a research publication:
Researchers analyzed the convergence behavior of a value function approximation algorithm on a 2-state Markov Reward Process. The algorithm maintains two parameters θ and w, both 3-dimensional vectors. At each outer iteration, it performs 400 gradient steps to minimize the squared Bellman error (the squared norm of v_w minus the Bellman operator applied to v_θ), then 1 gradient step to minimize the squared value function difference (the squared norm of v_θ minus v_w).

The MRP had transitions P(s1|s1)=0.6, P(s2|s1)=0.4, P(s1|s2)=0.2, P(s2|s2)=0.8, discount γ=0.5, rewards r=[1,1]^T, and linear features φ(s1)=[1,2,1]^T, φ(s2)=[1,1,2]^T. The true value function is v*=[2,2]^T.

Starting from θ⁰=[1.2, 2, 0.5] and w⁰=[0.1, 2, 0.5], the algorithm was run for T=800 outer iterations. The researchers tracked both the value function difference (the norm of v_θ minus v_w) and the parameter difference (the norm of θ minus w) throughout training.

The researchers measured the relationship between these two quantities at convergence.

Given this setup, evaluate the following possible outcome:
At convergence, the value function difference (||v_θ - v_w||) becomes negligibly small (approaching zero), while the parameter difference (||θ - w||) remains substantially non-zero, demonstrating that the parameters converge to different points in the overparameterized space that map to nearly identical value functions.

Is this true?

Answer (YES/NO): YES